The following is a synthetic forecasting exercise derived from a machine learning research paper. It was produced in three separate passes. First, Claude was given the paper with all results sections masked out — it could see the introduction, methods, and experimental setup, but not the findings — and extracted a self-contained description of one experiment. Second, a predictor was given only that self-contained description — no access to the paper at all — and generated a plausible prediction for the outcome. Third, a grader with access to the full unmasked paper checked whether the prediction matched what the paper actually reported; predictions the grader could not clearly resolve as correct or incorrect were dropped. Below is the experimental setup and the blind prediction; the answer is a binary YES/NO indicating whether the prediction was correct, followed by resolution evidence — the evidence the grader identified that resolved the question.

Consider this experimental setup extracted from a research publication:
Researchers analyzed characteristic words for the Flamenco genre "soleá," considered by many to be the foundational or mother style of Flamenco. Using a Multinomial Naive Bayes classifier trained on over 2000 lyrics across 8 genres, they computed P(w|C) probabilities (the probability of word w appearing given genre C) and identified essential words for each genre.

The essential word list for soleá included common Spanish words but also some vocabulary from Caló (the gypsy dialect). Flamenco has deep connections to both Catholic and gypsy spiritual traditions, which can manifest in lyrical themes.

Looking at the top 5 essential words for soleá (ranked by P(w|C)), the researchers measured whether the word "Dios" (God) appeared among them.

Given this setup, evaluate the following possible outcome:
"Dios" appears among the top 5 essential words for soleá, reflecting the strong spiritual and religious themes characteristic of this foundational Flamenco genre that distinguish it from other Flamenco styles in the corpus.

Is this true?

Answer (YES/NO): YES